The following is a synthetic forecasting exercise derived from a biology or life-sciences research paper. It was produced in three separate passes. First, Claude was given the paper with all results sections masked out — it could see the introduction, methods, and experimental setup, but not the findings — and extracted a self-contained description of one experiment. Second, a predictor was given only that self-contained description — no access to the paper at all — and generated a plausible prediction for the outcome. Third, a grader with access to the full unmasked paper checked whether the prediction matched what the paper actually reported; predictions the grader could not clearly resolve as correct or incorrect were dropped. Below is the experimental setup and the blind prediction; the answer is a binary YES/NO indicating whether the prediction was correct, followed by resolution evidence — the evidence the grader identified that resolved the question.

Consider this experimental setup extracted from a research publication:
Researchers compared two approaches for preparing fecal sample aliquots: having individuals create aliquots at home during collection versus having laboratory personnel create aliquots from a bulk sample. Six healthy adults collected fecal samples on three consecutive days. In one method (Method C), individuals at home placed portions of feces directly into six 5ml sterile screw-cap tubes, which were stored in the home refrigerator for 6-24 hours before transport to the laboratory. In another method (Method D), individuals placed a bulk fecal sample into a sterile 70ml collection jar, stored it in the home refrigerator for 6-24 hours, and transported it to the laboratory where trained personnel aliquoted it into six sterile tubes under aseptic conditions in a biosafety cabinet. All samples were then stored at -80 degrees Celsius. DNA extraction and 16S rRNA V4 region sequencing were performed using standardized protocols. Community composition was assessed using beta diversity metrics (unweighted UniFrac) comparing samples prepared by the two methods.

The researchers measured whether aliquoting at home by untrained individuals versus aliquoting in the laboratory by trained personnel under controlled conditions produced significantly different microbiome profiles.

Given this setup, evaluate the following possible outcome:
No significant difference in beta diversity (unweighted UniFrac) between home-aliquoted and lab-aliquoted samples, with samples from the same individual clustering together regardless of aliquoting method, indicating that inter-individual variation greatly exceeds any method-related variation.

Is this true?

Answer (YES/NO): YES